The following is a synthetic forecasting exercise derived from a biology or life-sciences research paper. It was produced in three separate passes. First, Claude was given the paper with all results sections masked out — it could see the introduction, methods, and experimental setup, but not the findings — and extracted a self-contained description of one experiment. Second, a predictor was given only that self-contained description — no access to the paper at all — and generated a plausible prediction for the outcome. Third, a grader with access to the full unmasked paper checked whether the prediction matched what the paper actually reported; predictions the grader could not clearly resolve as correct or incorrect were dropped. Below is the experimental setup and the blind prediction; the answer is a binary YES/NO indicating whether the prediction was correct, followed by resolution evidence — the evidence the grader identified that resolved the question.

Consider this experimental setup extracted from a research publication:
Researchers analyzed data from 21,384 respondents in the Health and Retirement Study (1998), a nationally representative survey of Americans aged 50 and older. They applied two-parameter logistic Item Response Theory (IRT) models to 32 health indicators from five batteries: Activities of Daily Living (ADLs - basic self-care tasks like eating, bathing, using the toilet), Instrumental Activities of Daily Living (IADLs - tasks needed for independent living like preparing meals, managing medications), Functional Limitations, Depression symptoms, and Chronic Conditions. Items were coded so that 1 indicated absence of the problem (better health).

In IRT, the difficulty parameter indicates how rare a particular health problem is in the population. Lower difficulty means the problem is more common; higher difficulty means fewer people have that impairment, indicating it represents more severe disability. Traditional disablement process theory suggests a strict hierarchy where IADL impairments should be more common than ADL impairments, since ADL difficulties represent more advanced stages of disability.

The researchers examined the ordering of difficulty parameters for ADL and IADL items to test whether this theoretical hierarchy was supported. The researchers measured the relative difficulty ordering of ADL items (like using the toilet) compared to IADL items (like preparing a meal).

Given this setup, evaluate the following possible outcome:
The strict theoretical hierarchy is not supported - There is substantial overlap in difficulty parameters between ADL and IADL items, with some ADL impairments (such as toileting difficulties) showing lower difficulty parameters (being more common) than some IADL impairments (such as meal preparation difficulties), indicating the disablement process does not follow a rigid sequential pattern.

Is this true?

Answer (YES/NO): YES